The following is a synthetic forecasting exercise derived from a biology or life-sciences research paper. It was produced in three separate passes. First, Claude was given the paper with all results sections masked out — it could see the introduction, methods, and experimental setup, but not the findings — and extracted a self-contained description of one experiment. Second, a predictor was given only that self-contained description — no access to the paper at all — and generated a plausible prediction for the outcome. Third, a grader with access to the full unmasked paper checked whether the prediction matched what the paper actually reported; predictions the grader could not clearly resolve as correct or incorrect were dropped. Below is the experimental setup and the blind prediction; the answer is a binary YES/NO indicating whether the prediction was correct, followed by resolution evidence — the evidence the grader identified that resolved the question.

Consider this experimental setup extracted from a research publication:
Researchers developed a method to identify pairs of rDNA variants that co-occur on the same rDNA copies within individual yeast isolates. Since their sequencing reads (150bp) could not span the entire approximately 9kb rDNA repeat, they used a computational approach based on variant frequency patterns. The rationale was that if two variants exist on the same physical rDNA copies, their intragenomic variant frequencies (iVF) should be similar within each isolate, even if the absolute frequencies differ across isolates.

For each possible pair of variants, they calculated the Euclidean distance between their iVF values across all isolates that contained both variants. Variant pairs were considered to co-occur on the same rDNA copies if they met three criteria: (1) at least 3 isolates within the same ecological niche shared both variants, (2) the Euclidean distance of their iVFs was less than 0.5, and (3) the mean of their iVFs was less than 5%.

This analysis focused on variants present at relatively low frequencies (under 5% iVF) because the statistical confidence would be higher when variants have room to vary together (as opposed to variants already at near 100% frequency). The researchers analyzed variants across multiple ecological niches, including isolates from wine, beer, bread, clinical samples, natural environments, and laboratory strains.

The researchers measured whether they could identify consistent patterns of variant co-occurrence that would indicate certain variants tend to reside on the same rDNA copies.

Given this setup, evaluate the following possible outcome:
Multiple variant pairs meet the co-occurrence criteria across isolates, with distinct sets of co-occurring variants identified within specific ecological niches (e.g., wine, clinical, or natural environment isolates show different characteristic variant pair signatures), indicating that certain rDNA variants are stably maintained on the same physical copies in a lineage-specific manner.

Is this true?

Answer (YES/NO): YES